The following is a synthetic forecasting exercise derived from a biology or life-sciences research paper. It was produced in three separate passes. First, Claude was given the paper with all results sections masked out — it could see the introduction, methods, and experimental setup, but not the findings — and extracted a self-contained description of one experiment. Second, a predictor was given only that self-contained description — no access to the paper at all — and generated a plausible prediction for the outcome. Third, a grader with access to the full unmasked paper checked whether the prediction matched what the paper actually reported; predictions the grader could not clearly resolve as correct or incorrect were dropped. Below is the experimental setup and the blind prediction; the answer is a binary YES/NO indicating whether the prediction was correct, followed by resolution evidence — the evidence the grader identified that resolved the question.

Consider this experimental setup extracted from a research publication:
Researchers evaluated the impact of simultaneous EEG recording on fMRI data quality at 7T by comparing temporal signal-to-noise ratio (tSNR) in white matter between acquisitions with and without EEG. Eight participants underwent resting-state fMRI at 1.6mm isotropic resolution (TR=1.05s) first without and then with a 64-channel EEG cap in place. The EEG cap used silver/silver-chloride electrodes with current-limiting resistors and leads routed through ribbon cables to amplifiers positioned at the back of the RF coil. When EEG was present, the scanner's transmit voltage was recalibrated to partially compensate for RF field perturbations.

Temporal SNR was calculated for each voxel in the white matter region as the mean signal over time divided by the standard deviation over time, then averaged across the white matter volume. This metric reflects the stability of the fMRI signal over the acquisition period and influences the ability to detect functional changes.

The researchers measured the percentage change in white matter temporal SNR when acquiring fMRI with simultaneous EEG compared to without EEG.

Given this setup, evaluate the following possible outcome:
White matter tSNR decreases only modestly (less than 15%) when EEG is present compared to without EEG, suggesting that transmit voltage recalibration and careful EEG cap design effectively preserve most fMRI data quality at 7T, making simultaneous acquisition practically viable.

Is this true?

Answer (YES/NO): YES